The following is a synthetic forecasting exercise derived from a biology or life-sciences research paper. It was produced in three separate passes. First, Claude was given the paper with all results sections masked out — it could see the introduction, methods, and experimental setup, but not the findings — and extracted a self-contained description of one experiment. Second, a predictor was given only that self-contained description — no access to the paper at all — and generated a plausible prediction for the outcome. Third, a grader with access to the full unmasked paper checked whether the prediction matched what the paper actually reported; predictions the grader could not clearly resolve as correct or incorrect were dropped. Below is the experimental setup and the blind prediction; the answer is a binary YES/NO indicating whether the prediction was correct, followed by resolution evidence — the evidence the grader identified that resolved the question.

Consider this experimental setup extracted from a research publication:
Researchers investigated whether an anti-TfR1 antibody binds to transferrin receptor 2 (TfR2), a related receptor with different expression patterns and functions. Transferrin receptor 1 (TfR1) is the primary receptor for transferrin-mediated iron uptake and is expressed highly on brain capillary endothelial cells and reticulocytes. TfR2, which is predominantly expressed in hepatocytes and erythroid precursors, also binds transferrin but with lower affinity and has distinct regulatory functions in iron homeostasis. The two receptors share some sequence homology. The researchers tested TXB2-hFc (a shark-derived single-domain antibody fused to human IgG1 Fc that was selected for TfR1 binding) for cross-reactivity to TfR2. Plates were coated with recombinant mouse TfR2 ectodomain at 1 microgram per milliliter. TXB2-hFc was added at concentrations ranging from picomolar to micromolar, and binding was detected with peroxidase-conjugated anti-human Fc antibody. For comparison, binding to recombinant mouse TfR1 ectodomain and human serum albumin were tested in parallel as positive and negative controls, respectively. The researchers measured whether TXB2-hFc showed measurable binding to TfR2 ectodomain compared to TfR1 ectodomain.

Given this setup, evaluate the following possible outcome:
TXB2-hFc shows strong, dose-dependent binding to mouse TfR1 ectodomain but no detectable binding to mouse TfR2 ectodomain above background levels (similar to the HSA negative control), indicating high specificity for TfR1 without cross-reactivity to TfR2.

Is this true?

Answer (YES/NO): YES